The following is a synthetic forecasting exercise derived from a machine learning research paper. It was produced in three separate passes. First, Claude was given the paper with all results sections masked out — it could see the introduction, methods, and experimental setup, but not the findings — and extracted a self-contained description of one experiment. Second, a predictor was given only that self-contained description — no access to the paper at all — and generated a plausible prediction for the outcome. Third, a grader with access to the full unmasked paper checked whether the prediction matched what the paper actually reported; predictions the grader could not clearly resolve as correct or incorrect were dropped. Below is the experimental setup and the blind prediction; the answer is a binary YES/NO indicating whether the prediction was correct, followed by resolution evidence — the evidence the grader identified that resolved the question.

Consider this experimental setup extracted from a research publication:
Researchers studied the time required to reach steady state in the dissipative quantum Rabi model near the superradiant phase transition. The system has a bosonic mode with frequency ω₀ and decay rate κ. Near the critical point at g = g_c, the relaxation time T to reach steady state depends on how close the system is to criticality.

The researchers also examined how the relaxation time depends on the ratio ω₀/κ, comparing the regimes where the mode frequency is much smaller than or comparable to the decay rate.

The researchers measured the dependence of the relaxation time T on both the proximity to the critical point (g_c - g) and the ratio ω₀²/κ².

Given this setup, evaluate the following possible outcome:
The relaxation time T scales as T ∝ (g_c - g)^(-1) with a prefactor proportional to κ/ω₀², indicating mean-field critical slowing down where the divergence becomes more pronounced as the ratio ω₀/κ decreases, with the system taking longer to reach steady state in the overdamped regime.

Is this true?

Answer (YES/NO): NO